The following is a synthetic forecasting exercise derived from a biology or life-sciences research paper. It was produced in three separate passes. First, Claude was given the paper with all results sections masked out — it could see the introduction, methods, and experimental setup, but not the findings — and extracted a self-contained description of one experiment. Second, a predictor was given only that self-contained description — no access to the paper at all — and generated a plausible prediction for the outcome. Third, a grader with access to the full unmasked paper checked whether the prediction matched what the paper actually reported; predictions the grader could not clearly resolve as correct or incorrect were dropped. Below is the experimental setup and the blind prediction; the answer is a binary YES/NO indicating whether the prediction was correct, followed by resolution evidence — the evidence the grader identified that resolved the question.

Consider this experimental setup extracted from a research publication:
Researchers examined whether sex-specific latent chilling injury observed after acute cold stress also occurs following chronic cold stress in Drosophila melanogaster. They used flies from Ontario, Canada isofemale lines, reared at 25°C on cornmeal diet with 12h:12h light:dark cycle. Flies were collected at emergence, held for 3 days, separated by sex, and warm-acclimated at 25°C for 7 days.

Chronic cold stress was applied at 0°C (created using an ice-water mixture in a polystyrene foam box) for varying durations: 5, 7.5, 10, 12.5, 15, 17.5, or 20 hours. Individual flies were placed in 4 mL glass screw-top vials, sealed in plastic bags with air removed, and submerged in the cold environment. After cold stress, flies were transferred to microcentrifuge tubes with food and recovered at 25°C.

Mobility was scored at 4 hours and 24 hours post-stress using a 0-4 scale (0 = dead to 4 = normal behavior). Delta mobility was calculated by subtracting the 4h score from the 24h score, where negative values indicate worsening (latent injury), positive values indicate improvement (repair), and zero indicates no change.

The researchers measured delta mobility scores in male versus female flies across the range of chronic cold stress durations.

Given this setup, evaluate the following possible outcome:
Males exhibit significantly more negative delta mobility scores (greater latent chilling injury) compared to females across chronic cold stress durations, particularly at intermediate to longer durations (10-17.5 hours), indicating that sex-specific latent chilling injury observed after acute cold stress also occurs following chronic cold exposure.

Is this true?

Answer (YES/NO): NO